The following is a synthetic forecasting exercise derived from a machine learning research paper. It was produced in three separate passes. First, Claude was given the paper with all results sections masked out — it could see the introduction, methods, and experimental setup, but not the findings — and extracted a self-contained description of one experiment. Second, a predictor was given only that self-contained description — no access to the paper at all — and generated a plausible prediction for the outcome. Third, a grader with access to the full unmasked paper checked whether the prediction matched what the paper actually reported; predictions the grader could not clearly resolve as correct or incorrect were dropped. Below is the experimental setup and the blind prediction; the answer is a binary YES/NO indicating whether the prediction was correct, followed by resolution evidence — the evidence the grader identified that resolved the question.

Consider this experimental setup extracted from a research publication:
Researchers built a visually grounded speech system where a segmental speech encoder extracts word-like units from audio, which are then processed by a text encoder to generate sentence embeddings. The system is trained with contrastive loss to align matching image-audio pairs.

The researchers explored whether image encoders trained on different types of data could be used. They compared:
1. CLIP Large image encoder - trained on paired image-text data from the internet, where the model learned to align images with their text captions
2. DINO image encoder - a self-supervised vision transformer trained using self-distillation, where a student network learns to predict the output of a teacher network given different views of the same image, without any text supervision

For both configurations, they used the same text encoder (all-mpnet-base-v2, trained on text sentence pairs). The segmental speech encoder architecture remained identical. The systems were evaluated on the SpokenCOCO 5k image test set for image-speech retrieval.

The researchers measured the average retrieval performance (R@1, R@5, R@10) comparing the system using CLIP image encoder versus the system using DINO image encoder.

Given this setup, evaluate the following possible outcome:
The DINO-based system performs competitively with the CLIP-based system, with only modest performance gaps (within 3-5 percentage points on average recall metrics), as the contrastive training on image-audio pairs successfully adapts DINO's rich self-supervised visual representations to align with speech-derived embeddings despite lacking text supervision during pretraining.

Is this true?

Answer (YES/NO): NO